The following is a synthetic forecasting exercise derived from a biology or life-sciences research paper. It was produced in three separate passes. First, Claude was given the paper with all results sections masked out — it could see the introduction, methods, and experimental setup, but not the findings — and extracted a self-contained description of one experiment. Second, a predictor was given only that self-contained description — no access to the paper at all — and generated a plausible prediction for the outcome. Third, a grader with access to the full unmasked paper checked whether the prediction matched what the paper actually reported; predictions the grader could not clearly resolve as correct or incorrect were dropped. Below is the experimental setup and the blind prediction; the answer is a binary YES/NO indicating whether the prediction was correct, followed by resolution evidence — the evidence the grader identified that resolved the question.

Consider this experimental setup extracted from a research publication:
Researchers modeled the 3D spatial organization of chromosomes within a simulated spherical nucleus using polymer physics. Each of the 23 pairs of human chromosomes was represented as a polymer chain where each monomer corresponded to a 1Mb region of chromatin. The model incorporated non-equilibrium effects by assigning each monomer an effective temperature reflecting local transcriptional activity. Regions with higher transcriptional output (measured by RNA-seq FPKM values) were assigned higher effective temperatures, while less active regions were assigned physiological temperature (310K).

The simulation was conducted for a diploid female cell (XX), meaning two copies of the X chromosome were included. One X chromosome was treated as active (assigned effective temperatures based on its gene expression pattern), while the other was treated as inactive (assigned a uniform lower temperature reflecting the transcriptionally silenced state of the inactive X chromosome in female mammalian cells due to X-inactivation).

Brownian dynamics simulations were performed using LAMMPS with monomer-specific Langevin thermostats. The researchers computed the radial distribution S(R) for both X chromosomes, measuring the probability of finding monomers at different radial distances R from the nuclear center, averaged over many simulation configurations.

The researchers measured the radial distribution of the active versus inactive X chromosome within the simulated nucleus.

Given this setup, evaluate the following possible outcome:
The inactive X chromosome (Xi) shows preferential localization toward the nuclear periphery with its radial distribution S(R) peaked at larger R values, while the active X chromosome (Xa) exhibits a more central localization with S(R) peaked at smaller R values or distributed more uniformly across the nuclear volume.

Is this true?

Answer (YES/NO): NO